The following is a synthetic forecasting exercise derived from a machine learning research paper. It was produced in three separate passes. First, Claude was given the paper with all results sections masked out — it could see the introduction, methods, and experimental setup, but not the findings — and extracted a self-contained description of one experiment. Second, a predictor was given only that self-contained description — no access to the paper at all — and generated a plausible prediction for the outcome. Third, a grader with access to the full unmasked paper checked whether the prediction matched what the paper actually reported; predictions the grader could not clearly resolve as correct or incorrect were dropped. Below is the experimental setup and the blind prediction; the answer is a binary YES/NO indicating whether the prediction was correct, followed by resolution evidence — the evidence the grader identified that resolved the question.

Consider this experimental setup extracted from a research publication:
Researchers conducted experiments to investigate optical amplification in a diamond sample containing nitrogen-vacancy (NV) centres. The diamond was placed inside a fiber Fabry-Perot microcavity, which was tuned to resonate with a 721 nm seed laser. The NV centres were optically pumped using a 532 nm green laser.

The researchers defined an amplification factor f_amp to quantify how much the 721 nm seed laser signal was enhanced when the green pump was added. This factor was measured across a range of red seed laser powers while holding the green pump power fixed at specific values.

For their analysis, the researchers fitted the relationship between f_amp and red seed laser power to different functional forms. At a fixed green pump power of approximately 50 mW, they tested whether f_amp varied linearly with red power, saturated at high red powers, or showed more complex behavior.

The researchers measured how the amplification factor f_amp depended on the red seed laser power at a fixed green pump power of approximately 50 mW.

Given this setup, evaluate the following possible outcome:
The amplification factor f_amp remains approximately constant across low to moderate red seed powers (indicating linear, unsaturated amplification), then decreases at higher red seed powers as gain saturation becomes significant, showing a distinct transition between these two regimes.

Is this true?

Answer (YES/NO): NO